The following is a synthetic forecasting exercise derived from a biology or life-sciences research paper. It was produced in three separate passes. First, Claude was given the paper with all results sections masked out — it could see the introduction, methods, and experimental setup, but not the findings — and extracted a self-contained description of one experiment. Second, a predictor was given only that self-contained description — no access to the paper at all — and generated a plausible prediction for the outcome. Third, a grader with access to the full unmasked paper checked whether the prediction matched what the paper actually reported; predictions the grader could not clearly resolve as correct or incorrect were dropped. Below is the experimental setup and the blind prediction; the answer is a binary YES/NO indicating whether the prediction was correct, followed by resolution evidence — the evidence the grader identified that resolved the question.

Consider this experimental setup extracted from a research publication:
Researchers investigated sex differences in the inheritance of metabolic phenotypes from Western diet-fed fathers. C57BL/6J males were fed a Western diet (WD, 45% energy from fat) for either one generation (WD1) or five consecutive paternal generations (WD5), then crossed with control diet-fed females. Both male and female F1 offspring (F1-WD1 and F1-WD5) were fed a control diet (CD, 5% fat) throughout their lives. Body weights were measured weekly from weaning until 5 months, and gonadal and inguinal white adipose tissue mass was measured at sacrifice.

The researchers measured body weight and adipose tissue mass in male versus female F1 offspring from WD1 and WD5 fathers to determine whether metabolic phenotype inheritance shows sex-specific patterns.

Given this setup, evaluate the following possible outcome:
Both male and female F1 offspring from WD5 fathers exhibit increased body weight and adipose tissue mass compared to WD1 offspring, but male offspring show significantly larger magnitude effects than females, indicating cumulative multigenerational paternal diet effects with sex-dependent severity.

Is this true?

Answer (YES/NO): NO